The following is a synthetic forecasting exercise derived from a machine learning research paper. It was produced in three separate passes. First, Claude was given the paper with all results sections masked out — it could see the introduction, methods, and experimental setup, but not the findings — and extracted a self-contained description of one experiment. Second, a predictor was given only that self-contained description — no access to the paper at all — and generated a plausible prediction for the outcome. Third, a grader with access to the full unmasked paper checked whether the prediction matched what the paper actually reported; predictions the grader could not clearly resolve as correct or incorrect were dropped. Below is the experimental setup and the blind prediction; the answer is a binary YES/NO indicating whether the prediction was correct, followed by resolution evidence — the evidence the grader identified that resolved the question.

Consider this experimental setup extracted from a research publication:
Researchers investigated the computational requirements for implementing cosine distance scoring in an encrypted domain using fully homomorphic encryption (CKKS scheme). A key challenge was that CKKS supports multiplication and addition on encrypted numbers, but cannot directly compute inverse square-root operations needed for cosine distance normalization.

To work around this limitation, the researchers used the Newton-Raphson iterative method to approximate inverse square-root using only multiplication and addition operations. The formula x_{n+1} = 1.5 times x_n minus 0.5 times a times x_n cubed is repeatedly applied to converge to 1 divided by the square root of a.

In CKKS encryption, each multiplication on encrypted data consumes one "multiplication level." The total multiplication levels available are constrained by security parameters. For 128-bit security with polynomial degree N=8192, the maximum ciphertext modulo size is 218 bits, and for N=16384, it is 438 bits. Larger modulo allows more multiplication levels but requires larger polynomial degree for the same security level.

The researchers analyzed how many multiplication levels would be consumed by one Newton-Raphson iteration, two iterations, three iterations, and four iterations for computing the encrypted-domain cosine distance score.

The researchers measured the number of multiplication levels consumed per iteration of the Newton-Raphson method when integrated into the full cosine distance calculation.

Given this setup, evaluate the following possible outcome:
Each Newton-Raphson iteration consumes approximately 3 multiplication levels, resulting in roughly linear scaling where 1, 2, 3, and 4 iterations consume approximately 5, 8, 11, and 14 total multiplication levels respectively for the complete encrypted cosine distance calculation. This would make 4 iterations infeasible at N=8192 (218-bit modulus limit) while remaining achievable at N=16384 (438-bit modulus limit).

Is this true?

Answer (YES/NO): NO